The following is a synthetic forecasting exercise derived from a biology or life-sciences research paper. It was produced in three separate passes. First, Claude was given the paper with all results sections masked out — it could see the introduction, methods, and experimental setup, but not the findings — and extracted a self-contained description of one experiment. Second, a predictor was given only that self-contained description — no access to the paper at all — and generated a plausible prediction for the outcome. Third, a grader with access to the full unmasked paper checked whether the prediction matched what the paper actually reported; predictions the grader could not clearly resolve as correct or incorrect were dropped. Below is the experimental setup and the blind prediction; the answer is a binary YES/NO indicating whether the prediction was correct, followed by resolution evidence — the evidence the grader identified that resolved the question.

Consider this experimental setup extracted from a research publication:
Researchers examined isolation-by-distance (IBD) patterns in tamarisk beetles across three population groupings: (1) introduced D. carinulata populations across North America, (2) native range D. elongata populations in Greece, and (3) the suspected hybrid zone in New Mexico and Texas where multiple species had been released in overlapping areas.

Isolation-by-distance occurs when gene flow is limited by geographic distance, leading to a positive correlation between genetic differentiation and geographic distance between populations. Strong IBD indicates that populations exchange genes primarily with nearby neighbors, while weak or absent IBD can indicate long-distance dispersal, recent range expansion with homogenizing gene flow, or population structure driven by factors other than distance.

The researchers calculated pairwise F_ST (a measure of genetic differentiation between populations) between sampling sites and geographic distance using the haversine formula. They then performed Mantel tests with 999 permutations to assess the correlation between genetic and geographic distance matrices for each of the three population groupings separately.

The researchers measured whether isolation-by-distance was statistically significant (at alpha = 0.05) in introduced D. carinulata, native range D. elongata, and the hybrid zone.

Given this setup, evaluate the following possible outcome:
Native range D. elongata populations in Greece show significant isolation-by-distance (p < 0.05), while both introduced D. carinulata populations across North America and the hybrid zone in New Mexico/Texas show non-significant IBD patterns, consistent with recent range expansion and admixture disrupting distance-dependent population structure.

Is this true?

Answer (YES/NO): NO